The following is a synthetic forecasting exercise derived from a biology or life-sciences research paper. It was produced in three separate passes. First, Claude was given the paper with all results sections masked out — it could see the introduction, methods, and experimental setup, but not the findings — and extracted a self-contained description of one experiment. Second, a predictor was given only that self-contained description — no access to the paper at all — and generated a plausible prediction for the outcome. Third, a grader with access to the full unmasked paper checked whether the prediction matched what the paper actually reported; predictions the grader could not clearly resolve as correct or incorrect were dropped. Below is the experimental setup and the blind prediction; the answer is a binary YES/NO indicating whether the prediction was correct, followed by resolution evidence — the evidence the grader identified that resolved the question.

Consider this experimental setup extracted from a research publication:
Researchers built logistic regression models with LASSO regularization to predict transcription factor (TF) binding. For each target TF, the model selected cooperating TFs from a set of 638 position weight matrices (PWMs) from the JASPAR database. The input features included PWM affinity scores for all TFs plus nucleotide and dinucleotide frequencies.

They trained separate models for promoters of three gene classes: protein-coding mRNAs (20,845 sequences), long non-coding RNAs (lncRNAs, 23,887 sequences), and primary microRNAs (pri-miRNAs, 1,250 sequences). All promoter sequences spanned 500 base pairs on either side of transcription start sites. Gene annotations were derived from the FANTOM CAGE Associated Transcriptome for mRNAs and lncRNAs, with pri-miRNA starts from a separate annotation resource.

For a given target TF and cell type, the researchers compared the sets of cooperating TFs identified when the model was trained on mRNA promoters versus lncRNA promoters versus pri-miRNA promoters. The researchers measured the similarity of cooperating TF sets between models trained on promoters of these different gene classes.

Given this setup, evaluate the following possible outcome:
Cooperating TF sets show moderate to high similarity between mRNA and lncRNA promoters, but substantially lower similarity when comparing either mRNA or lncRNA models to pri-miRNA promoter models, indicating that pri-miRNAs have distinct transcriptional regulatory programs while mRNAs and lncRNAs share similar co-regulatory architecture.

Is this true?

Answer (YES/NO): NO